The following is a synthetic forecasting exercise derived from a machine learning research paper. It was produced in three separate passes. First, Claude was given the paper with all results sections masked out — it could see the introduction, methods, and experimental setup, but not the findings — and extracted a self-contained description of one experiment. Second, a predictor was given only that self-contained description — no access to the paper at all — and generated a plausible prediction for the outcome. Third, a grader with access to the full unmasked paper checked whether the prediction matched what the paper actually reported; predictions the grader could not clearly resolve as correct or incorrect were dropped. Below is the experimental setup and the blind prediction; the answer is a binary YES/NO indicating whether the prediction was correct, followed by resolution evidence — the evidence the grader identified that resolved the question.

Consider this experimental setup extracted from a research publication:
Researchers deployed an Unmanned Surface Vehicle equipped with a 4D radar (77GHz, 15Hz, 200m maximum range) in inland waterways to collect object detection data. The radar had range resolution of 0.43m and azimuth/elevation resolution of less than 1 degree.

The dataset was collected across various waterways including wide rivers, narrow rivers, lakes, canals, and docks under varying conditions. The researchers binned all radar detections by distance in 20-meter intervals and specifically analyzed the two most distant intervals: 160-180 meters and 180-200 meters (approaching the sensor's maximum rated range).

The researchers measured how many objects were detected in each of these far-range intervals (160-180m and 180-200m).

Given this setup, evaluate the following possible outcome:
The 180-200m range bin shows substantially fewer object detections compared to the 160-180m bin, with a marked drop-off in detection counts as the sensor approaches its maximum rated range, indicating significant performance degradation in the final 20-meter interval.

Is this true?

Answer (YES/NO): NO